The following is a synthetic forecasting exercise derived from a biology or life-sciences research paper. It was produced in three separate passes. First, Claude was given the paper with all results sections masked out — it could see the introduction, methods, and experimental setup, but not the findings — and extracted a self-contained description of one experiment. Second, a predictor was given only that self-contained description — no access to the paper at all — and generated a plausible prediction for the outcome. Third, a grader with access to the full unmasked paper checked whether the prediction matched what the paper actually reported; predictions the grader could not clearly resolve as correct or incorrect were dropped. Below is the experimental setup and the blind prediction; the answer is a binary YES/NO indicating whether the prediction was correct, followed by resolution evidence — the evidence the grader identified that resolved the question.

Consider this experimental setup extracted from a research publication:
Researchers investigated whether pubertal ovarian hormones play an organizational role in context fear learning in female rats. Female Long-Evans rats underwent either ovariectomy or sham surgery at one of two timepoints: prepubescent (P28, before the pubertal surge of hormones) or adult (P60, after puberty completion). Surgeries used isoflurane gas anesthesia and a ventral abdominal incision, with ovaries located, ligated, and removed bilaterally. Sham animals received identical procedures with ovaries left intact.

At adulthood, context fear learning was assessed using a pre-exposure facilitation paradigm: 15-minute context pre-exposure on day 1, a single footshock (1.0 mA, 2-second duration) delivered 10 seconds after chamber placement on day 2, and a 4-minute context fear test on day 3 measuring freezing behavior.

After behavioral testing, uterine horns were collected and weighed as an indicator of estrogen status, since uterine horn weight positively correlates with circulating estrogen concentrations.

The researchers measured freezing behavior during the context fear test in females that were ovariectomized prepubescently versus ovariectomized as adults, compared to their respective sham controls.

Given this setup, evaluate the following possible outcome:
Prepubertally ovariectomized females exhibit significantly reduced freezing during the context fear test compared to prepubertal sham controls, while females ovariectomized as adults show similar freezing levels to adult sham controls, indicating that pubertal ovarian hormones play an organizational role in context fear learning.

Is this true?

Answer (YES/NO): NO